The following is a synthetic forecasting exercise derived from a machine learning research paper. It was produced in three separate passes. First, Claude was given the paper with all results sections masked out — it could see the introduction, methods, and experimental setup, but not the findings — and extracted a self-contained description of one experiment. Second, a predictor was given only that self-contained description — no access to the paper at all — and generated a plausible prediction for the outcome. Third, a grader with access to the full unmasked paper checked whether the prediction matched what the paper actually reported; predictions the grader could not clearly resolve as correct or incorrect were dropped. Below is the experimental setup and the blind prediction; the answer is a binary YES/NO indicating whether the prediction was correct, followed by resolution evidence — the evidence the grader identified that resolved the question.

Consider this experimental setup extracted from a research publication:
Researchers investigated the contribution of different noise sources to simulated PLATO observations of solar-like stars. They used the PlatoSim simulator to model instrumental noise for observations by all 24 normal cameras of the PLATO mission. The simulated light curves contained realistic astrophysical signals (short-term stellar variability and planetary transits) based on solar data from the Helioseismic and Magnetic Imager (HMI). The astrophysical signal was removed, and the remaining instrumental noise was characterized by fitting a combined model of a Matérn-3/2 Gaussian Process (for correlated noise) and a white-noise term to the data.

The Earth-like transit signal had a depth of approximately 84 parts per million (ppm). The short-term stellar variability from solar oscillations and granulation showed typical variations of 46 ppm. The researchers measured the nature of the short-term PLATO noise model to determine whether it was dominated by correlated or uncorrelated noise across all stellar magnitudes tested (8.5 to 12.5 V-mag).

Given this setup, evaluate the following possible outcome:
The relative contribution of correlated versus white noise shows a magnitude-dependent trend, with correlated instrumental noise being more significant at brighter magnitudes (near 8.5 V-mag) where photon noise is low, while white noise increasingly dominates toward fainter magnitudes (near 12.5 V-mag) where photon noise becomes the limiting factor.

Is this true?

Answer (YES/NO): NO